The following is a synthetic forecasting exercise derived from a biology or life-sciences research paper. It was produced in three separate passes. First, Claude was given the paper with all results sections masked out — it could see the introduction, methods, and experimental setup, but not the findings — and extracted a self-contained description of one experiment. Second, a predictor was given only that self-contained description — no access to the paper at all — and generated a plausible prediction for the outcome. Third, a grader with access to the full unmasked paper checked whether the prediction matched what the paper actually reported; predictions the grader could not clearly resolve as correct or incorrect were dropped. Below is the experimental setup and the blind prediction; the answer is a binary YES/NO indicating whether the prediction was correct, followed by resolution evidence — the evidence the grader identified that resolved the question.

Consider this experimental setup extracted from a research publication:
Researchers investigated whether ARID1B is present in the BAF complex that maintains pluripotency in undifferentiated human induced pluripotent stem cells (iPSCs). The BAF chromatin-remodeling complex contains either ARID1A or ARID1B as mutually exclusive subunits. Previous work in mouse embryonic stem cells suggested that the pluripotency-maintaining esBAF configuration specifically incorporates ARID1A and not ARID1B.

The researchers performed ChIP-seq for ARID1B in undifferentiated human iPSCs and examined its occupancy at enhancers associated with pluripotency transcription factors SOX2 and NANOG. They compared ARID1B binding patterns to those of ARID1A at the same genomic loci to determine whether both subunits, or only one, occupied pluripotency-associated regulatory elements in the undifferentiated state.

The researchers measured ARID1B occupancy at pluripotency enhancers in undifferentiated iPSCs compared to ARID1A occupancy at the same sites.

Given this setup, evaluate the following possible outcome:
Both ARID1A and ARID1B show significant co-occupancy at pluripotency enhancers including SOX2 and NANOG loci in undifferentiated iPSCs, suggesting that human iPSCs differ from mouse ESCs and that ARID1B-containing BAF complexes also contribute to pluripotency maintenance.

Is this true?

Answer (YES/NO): NO